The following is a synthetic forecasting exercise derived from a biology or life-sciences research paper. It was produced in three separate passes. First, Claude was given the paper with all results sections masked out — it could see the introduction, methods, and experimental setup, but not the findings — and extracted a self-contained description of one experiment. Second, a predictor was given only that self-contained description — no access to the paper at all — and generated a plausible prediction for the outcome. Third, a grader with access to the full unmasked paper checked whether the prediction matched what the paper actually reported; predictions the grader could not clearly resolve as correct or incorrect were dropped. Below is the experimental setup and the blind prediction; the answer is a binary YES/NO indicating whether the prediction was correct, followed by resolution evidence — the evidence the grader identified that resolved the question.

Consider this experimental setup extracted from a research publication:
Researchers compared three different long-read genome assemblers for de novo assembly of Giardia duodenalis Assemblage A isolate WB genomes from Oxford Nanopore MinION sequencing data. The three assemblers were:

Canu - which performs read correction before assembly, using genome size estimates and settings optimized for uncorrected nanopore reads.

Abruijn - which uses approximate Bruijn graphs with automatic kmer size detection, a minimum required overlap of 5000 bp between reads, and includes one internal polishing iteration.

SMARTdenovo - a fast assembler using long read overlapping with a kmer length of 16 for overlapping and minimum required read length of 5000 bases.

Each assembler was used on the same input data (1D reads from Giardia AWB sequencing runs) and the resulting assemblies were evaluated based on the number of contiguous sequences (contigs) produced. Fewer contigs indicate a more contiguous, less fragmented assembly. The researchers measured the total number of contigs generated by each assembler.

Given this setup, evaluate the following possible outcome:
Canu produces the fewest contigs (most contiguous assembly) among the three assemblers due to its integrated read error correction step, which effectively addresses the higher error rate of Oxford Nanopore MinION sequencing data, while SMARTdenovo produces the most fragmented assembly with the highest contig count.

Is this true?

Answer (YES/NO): NO